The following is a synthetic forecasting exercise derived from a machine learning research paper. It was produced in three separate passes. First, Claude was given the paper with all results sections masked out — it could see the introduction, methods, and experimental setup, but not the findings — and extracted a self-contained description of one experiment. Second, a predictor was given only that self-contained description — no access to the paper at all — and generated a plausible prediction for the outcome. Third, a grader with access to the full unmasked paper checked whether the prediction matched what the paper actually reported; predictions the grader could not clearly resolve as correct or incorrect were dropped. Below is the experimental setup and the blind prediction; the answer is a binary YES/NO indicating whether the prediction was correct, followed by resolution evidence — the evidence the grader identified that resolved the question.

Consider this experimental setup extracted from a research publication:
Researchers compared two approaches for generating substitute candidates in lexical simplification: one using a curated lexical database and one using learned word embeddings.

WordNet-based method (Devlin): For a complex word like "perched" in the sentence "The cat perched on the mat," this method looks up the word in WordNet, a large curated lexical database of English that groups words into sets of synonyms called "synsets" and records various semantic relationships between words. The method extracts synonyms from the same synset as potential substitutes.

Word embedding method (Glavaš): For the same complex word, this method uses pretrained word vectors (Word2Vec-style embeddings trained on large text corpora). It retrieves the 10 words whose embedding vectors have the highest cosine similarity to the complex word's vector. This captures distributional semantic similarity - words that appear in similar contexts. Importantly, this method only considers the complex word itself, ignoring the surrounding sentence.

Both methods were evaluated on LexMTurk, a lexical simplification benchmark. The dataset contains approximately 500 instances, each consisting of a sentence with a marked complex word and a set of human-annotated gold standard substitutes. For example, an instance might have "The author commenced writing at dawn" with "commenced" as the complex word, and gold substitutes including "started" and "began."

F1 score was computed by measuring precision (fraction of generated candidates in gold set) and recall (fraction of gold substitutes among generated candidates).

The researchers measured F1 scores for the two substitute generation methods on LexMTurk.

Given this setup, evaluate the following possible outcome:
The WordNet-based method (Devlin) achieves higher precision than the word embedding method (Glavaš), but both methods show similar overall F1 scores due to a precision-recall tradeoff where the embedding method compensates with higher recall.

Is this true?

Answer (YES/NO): NO